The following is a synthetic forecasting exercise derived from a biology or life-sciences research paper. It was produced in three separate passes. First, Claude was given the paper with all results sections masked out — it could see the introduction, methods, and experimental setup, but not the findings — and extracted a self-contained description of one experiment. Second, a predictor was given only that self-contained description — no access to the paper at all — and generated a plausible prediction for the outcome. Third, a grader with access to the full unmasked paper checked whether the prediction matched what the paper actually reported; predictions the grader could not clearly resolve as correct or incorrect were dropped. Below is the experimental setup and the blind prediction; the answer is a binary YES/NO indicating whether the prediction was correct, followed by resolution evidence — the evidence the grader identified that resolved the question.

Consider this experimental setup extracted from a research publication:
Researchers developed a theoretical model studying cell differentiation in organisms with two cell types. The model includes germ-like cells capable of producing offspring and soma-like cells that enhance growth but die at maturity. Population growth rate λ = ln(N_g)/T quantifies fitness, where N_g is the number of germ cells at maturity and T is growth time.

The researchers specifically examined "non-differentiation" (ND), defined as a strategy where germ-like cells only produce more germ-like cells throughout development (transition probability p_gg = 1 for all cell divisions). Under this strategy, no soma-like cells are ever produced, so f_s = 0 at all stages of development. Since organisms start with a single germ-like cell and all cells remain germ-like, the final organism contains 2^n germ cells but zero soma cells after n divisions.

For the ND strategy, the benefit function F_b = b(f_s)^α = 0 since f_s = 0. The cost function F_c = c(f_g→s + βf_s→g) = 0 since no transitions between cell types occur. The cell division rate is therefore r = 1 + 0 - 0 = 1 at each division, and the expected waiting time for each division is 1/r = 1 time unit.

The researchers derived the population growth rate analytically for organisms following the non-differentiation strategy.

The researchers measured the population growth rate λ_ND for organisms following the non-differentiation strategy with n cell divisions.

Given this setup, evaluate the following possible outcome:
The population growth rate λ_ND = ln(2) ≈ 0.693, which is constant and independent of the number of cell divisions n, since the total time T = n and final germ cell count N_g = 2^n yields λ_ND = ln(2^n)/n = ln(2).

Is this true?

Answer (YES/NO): YES